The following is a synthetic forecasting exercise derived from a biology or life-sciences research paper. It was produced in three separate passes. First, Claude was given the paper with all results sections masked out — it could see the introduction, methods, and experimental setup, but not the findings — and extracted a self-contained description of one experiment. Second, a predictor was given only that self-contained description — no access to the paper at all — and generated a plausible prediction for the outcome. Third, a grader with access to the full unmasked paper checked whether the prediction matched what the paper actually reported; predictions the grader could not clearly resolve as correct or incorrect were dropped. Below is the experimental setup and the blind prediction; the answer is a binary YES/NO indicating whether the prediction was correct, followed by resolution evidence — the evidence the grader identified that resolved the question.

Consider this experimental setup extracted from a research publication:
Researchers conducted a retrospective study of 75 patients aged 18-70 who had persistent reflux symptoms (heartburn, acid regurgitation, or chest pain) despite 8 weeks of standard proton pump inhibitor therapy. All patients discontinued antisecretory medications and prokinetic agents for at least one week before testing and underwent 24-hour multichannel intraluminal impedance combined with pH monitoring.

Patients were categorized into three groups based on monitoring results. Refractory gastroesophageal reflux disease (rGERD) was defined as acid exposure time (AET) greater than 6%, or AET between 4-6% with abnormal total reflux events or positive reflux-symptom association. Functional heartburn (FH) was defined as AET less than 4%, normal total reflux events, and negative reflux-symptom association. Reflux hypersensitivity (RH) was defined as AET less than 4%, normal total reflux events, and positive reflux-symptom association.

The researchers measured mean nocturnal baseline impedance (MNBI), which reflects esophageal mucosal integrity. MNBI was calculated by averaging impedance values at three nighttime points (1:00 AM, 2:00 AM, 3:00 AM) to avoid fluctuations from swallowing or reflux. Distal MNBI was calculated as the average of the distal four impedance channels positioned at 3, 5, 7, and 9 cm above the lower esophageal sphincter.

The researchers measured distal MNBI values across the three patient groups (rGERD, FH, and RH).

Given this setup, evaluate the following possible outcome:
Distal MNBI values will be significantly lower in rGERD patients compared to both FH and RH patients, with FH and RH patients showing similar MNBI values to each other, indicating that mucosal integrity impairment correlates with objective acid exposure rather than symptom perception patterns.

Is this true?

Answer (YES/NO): YES